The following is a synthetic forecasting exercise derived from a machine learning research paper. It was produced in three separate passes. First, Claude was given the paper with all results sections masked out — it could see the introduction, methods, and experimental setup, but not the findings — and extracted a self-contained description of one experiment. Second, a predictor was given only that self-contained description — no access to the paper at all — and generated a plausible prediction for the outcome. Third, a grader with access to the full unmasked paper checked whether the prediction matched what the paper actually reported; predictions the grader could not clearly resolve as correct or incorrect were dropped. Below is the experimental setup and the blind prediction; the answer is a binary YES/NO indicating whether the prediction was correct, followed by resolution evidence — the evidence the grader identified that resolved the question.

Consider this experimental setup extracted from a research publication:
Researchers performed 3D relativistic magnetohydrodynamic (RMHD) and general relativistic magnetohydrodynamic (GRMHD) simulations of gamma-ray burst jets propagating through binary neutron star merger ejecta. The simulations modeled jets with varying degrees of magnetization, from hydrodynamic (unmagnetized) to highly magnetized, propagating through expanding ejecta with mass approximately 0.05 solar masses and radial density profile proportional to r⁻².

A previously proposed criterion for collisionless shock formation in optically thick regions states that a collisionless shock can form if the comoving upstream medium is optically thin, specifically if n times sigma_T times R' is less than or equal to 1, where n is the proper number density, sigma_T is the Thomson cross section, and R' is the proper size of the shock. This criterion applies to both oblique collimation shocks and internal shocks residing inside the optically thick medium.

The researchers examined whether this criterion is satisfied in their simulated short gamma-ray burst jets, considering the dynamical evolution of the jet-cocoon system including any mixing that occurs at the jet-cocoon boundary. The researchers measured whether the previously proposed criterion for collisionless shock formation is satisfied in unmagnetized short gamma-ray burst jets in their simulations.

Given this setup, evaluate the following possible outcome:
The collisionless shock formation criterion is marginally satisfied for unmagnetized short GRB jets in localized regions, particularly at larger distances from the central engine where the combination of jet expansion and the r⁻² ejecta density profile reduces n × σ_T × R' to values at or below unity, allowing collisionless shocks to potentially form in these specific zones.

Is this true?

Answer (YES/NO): NO